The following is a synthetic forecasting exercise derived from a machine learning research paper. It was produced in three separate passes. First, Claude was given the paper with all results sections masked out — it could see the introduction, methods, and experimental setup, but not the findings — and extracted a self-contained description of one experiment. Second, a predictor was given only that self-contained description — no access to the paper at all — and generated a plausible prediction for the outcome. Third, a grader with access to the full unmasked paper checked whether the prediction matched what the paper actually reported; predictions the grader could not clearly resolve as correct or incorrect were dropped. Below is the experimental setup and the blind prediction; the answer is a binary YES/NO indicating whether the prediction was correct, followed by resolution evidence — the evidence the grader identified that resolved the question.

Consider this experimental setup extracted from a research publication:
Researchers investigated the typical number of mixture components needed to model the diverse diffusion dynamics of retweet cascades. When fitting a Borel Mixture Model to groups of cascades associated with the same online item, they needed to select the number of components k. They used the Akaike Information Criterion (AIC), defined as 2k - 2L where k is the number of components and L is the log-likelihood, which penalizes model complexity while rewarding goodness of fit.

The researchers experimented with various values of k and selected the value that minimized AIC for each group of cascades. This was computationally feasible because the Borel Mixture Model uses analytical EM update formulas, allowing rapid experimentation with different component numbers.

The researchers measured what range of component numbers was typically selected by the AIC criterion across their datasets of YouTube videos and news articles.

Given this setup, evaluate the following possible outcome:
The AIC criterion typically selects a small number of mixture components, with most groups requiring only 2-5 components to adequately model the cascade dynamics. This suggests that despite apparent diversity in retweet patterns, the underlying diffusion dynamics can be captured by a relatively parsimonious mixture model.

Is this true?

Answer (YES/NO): YES